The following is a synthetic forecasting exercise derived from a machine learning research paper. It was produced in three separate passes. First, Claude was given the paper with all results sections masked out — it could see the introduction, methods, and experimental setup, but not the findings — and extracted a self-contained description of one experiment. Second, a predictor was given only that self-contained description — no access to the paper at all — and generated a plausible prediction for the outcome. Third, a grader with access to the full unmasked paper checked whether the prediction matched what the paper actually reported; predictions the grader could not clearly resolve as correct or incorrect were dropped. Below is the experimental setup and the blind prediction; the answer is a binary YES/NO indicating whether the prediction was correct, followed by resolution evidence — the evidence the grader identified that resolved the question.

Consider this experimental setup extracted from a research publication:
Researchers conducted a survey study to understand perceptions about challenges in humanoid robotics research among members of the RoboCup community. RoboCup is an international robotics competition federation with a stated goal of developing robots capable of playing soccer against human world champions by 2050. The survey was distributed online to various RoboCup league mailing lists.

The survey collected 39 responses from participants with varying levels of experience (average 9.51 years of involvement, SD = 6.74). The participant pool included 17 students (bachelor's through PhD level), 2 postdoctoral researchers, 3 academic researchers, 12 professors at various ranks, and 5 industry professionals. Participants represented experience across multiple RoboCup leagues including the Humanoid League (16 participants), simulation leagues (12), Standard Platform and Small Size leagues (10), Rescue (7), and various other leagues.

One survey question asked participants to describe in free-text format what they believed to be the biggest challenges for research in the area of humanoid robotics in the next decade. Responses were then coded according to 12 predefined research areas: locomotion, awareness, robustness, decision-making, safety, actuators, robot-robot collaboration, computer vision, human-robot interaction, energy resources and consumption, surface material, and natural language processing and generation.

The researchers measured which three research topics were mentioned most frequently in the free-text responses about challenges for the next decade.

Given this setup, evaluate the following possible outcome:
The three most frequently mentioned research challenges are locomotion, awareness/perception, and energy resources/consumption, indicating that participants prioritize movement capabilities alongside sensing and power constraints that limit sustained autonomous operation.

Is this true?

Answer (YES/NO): NO